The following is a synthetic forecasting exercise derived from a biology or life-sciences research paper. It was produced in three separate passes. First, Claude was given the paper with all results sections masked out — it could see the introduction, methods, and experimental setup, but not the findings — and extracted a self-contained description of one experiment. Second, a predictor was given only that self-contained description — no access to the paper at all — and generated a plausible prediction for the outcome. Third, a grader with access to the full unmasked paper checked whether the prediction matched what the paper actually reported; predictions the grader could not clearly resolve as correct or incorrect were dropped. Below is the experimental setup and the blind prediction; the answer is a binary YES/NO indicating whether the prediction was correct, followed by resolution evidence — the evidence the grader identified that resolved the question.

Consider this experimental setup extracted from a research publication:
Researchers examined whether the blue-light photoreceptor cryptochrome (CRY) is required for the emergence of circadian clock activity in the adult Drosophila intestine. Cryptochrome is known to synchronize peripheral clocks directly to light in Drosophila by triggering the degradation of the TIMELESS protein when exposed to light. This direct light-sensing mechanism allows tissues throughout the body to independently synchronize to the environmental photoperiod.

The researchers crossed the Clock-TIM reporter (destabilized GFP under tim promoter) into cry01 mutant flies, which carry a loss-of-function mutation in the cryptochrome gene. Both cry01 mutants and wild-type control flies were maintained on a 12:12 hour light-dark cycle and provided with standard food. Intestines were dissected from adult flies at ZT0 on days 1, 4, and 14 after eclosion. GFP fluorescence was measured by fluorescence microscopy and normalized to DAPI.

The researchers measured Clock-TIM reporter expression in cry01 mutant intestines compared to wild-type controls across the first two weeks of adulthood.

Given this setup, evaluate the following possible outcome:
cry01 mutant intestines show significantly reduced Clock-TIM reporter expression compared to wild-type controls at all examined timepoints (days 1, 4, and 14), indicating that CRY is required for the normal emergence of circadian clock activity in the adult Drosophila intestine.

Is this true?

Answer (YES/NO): NO